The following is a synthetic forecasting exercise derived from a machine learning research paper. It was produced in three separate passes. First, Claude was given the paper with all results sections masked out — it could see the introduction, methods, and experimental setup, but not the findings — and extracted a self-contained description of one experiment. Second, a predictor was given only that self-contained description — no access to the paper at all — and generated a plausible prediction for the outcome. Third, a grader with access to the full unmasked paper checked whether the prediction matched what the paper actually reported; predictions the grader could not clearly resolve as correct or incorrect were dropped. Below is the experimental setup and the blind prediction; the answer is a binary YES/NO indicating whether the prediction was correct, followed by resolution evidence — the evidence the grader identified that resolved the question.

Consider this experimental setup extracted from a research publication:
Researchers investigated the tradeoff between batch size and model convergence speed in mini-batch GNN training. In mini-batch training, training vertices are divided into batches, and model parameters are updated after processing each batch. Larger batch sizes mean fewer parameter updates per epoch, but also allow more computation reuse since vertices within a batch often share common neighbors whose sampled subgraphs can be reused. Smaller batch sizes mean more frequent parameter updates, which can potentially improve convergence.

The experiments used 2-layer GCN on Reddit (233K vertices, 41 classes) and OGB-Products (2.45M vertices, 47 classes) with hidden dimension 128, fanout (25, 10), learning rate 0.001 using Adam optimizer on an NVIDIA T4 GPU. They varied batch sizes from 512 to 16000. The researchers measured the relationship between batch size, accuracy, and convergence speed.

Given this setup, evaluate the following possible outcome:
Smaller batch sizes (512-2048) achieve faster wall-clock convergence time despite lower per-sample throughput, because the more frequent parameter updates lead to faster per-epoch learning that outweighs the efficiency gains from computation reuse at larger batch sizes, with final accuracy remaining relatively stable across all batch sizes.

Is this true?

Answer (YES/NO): NO